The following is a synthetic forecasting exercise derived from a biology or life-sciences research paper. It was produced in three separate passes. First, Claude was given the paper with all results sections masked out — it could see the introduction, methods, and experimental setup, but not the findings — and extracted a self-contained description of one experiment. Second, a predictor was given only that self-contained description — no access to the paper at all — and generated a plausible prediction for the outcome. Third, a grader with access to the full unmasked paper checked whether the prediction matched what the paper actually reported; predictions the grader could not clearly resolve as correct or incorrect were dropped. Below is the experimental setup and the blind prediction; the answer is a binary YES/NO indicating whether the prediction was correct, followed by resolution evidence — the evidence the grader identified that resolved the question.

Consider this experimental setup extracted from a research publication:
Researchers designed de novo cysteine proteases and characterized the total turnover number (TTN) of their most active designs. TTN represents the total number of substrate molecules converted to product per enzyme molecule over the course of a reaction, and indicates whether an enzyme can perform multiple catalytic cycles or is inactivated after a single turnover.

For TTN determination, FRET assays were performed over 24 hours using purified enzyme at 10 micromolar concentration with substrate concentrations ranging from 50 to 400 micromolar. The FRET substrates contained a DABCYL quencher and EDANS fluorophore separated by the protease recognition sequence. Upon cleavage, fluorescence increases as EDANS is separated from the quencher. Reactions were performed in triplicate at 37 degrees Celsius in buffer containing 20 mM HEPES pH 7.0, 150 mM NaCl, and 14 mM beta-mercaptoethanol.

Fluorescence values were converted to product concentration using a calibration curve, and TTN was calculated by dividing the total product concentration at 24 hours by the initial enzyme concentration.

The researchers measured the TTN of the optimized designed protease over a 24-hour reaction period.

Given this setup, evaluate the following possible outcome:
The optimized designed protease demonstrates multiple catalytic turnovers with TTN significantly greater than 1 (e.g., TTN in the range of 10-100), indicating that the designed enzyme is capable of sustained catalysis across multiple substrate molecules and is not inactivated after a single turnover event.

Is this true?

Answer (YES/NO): YES